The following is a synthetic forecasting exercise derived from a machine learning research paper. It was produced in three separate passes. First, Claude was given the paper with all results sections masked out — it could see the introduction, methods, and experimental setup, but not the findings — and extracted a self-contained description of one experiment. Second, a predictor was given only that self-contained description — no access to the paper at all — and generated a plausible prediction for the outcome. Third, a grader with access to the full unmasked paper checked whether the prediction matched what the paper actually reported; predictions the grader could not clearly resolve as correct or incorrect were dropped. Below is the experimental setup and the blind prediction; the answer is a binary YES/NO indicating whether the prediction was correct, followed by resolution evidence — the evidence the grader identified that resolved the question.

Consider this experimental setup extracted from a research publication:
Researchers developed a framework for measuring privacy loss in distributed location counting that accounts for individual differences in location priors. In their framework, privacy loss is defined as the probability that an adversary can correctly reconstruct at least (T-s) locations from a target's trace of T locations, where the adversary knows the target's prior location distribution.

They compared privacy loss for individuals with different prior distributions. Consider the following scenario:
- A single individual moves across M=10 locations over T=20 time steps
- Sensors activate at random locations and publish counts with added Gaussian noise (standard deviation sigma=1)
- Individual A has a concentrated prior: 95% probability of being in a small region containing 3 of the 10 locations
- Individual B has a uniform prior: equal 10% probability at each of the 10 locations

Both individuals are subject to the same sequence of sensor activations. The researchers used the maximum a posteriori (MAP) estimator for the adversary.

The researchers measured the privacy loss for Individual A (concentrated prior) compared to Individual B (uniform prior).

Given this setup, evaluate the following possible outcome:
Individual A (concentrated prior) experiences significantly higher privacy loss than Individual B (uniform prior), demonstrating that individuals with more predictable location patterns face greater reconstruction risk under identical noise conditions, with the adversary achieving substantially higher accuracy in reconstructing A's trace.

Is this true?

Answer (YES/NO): YES